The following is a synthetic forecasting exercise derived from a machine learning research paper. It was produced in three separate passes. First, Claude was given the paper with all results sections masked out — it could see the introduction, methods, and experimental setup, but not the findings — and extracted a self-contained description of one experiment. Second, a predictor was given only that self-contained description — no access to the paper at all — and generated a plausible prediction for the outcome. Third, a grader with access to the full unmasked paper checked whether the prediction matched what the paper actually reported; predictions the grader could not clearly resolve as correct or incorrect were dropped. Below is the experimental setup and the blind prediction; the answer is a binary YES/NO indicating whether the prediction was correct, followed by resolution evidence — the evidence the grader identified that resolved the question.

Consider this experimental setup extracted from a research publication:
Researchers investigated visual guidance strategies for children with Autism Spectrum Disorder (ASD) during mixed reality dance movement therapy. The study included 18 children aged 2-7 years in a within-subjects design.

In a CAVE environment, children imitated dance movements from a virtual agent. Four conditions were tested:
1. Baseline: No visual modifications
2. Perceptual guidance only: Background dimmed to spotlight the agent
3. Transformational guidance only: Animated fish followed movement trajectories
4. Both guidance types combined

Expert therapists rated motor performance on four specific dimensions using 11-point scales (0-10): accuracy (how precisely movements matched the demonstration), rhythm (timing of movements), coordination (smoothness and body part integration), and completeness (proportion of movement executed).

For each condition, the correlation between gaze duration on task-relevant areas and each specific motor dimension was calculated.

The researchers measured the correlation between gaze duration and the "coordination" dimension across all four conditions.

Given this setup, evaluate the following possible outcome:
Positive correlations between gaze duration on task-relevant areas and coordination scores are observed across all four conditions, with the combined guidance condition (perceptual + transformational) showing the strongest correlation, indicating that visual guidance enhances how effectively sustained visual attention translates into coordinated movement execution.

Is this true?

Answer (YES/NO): YES